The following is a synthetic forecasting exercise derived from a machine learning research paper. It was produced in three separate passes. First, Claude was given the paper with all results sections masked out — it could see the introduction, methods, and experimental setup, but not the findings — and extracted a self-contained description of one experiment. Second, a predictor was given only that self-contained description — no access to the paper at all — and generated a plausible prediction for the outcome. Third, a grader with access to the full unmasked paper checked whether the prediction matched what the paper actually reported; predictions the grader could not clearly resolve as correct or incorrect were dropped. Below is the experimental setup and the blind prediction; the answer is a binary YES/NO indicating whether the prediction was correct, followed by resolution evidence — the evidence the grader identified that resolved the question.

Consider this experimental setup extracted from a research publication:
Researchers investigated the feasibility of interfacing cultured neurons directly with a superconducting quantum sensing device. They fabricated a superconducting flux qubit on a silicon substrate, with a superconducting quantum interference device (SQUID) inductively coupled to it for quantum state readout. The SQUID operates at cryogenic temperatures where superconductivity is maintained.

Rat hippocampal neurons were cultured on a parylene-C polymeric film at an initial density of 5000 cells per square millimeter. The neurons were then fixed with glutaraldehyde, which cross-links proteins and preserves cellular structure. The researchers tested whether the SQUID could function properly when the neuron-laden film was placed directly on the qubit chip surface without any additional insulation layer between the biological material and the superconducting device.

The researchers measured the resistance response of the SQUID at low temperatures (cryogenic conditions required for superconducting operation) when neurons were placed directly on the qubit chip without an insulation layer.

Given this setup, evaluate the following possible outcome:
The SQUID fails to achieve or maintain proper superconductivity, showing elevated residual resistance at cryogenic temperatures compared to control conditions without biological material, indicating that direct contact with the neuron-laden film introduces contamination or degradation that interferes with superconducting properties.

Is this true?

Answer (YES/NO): YES